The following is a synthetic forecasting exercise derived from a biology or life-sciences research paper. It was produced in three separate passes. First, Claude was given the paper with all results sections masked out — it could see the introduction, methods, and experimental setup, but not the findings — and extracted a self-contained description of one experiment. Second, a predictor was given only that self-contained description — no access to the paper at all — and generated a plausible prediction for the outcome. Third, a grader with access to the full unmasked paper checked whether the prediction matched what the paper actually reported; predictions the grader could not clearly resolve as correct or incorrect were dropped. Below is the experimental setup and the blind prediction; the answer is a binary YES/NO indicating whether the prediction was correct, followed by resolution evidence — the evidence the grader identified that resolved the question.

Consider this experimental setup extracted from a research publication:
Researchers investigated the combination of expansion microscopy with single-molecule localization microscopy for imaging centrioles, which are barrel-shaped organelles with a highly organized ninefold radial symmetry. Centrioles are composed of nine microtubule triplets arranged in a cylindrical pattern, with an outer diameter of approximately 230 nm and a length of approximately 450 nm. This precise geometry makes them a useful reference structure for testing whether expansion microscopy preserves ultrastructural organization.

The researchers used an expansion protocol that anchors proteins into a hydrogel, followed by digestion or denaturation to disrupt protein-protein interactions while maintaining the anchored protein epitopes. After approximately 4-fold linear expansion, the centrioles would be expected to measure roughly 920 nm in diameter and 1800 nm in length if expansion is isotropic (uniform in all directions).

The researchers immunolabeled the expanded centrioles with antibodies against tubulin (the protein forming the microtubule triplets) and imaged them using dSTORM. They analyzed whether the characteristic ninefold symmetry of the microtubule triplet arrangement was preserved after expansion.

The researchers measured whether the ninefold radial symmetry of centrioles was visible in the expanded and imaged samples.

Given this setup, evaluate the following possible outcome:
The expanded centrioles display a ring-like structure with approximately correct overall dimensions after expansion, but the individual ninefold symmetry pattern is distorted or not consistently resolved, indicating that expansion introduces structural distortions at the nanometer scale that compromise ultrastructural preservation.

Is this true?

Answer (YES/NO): NO